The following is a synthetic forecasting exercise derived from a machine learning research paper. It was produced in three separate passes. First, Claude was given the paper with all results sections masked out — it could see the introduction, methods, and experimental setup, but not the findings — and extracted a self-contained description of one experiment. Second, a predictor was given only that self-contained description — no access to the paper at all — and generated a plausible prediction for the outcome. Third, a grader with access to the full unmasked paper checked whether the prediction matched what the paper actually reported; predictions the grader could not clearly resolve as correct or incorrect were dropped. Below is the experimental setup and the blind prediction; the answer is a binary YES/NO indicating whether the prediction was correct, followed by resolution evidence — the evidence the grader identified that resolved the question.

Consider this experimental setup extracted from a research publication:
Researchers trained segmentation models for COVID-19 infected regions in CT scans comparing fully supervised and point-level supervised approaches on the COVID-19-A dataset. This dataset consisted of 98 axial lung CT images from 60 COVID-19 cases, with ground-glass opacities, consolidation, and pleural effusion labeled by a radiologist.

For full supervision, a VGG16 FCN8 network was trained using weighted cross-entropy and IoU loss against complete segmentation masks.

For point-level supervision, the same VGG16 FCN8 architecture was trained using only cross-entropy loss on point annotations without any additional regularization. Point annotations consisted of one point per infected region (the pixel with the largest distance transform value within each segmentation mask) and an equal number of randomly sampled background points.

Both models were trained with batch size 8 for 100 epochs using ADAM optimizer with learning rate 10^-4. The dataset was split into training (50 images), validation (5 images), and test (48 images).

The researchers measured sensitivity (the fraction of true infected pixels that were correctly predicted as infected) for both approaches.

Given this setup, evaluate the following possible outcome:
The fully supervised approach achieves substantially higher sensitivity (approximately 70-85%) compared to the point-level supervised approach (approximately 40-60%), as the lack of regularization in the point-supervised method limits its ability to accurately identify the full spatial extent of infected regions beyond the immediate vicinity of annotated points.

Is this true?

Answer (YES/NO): NO